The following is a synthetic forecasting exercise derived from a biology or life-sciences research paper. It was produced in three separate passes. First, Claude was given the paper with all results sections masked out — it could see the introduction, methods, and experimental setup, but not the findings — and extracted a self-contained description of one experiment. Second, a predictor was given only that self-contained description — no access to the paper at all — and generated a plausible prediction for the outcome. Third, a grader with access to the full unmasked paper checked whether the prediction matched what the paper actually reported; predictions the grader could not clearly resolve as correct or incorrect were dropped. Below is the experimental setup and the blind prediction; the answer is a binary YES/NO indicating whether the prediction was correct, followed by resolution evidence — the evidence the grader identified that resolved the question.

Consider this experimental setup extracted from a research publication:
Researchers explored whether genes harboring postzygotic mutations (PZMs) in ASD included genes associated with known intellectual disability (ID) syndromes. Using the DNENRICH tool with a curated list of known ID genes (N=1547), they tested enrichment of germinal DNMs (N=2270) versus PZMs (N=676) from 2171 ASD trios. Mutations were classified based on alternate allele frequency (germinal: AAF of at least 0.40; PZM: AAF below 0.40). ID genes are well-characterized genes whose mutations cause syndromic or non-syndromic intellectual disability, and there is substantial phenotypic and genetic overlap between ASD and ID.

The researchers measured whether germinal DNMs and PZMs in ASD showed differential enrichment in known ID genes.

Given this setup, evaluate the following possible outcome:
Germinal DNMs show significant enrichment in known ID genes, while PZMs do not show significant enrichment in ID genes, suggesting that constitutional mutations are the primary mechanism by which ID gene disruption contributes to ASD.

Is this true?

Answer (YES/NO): YES